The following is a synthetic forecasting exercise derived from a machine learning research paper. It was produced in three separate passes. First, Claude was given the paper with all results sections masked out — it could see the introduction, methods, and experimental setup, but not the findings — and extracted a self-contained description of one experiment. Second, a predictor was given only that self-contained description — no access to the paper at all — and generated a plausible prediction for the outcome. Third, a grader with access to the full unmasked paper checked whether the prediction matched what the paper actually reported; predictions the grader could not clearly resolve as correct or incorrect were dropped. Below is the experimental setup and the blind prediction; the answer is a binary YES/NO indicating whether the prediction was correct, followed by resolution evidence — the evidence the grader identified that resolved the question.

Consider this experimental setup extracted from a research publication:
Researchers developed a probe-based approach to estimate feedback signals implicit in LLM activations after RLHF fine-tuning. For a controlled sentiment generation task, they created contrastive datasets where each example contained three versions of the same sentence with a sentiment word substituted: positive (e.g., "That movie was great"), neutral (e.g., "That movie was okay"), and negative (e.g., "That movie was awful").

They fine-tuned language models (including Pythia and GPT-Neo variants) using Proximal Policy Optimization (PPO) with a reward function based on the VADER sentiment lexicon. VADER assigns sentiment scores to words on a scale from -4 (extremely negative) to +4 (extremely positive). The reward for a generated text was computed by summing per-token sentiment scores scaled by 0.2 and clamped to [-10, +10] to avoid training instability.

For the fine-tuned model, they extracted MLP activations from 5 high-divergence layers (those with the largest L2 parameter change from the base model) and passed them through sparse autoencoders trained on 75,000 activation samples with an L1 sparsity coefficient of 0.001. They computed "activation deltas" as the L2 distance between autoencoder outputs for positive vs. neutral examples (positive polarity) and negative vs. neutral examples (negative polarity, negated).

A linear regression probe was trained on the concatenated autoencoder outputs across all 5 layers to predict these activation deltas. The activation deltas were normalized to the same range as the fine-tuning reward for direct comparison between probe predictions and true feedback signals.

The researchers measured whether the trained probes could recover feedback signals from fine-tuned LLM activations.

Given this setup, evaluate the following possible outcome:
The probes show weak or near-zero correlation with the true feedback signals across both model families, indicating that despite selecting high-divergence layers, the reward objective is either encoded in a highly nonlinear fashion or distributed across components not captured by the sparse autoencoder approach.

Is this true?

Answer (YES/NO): NO